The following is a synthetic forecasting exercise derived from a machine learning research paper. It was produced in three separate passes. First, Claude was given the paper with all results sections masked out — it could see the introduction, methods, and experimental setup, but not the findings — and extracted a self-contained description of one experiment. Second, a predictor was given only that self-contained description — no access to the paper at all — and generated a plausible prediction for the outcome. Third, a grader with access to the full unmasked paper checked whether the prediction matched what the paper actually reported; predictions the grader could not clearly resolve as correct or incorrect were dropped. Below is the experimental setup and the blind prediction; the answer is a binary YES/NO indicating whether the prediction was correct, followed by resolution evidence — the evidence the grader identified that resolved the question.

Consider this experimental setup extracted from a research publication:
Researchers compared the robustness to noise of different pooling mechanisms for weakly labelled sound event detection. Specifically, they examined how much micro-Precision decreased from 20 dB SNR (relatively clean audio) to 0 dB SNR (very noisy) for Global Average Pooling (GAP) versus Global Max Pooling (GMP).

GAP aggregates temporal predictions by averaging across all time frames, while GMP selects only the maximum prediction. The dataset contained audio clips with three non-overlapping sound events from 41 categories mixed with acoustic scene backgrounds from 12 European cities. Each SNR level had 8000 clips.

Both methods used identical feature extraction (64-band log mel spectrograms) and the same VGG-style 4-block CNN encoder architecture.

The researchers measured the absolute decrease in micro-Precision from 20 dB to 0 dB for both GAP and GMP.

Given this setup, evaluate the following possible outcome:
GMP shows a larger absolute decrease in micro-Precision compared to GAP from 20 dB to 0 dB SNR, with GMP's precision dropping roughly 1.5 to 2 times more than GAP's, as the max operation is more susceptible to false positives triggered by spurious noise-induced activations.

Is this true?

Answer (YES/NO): NO